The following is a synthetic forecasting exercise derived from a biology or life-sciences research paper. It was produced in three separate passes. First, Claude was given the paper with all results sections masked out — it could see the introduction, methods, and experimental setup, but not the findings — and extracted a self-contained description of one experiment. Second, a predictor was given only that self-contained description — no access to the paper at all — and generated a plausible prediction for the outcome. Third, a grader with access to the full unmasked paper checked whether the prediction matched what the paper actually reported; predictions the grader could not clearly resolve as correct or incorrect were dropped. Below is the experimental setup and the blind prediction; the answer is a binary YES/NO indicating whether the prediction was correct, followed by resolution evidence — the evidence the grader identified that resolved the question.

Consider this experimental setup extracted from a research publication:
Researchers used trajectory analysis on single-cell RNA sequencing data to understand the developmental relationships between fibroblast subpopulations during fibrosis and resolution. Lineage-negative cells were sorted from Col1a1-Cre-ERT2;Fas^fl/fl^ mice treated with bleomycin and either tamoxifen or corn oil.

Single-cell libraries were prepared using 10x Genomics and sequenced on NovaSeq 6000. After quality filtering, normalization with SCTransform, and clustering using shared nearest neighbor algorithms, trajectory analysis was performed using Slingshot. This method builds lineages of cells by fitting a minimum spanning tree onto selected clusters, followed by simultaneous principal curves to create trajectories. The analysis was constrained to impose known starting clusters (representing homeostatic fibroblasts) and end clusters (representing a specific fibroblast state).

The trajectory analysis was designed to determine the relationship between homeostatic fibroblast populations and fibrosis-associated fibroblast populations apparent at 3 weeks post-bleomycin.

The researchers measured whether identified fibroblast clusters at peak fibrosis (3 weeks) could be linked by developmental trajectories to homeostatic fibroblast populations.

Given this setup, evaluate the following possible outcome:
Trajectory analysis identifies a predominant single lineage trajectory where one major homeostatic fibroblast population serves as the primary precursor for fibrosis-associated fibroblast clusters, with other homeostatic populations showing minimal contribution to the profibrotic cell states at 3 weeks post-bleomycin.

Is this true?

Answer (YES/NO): NO